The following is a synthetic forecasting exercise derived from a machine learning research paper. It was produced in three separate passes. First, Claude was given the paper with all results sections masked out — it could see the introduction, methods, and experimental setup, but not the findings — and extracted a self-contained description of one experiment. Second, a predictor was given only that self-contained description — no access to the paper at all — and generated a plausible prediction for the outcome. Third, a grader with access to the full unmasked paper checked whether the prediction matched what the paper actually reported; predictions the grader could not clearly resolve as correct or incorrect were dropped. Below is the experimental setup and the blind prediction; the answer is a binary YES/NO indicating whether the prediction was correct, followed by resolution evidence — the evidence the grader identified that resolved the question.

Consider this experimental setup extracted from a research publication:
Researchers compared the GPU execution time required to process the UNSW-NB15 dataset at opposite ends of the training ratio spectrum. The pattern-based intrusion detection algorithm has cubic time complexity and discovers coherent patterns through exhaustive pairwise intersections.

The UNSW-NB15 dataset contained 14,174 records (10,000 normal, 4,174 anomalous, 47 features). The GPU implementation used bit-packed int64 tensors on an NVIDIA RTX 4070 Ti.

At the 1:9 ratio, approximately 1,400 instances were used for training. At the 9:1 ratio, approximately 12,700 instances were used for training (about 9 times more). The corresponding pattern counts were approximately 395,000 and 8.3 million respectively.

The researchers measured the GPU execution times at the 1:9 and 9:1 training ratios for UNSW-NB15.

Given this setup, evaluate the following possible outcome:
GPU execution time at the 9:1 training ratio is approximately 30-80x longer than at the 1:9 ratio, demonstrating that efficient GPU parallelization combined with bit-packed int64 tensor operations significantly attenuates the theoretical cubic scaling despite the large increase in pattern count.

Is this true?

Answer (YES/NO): YES